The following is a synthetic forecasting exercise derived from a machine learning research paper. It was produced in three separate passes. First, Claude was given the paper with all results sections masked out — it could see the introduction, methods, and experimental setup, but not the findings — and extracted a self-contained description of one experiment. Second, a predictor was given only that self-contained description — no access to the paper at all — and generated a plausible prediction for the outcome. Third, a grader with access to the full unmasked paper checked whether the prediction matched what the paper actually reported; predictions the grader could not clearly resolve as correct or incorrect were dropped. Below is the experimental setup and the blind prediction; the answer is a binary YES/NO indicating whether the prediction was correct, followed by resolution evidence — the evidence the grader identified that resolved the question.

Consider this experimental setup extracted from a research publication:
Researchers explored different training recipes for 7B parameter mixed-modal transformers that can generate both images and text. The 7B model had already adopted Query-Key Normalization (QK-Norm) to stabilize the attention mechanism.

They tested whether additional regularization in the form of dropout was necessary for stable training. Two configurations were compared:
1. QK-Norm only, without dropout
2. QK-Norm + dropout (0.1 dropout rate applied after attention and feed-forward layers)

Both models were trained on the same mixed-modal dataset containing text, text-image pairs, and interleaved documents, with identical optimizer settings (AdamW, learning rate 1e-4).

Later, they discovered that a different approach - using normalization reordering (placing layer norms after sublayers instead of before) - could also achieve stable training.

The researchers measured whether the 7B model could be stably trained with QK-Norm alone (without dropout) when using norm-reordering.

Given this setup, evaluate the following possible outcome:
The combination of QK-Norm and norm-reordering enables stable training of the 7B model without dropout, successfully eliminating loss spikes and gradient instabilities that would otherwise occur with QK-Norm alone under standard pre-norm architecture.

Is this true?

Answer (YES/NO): YES